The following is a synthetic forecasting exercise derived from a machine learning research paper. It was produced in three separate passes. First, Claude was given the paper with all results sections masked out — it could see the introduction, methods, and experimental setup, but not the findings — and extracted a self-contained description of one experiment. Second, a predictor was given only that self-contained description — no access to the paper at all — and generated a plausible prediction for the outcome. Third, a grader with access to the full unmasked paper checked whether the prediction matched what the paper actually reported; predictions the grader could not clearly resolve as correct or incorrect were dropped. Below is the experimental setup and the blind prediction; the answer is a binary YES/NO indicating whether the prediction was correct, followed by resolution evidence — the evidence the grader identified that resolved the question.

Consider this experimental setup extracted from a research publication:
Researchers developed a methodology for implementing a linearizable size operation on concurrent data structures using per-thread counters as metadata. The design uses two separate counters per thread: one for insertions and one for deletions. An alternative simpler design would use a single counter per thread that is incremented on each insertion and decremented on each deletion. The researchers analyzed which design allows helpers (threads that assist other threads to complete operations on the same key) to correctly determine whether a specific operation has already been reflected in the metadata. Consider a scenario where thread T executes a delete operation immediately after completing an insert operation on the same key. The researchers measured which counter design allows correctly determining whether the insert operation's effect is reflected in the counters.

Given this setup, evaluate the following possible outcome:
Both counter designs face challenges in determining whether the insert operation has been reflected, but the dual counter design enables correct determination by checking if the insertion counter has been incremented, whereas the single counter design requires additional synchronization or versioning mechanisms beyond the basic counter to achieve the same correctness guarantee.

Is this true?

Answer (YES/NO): NO